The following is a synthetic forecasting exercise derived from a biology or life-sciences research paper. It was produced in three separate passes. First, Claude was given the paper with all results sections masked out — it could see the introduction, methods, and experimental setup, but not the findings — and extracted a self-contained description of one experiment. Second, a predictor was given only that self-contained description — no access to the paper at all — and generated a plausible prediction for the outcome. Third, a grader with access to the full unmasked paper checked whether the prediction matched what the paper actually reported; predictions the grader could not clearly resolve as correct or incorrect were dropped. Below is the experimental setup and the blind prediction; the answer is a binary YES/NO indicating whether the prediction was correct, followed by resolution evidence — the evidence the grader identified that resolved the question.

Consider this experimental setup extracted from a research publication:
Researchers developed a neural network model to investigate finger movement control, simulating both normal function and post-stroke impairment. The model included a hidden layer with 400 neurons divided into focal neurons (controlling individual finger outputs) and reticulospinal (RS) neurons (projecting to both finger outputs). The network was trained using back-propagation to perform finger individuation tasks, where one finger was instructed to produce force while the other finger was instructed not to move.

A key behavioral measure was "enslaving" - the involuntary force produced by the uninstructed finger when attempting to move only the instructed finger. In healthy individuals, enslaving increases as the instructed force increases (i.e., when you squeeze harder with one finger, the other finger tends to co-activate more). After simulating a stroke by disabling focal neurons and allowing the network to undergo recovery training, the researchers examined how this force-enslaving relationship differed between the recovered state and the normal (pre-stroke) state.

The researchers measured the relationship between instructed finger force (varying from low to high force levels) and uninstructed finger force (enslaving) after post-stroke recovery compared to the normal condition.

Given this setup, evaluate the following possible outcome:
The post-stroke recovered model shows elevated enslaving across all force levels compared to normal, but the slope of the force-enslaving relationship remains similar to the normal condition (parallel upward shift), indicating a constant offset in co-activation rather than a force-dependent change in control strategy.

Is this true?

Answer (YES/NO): NO